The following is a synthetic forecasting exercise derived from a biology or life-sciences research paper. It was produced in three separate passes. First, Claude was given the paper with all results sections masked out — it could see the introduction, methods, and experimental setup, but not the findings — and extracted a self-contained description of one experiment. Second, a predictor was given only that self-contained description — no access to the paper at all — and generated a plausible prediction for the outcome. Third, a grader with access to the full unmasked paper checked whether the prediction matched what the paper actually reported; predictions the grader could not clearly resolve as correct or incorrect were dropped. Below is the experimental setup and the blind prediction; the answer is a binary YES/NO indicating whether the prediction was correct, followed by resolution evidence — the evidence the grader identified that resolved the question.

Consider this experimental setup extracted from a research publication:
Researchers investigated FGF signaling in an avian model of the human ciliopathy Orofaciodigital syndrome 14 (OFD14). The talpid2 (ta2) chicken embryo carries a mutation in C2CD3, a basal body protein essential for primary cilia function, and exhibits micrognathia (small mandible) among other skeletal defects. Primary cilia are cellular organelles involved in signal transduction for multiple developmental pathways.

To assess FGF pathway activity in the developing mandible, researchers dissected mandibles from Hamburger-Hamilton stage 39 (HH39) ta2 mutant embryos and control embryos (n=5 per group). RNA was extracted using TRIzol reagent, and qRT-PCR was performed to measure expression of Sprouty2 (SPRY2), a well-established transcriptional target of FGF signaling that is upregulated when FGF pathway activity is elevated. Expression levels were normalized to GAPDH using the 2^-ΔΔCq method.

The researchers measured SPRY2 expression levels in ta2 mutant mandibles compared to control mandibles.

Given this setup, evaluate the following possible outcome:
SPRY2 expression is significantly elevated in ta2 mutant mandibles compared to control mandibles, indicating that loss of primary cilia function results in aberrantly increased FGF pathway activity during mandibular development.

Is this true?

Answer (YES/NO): NO